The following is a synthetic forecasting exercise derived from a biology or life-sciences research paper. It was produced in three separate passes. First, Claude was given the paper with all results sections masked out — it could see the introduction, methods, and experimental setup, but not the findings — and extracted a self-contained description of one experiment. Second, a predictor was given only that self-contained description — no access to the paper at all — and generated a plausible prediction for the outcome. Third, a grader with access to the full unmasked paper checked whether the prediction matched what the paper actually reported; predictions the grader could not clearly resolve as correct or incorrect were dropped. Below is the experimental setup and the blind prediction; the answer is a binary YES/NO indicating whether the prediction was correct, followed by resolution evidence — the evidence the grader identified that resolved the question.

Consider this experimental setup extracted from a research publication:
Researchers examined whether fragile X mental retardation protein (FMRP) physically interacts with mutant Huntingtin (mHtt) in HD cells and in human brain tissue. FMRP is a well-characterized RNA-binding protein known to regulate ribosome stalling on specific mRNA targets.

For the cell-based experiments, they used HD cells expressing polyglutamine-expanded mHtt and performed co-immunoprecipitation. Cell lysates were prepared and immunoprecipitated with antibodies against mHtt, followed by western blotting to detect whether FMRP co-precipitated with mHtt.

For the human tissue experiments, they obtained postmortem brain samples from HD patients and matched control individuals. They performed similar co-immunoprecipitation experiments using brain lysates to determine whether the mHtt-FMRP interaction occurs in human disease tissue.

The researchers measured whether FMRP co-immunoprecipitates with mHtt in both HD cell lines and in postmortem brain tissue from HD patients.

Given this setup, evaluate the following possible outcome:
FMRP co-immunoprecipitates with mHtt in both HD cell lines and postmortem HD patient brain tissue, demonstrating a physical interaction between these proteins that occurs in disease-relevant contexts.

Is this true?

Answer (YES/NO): YES